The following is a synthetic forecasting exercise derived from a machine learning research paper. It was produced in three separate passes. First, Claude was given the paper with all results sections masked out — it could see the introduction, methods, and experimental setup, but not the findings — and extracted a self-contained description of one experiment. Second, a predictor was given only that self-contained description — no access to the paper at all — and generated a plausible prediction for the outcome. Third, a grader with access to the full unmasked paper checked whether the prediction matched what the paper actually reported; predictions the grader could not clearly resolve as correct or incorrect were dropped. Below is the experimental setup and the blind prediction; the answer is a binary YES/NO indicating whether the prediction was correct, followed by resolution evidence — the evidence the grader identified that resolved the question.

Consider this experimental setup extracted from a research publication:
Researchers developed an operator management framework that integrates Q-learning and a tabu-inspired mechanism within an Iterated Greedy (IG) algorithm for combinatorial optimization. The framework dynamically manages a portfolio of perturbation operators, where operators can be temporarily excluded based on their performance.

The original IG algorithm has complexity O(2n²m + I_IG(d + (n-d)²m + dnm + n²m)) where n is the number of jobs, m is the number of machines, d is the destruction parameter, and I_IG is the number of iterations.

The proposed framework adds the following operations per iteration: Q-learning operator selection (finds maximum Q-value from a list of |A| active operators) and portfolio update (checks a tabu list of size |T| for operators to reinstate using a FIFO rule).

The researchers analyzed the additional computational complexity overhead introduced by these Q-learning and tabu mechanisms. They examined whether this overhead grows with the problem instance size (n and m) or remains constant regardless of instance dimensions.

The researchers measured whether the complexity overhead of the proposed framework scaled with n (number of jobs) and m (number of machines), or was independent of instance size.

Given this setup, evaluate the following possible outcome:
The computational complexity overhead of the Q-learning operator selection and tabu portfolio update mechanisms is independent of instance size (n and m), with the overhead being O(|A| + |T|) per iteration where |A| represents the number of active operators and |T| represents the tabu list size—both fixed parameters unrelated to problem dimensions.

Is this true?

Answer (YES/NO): YES